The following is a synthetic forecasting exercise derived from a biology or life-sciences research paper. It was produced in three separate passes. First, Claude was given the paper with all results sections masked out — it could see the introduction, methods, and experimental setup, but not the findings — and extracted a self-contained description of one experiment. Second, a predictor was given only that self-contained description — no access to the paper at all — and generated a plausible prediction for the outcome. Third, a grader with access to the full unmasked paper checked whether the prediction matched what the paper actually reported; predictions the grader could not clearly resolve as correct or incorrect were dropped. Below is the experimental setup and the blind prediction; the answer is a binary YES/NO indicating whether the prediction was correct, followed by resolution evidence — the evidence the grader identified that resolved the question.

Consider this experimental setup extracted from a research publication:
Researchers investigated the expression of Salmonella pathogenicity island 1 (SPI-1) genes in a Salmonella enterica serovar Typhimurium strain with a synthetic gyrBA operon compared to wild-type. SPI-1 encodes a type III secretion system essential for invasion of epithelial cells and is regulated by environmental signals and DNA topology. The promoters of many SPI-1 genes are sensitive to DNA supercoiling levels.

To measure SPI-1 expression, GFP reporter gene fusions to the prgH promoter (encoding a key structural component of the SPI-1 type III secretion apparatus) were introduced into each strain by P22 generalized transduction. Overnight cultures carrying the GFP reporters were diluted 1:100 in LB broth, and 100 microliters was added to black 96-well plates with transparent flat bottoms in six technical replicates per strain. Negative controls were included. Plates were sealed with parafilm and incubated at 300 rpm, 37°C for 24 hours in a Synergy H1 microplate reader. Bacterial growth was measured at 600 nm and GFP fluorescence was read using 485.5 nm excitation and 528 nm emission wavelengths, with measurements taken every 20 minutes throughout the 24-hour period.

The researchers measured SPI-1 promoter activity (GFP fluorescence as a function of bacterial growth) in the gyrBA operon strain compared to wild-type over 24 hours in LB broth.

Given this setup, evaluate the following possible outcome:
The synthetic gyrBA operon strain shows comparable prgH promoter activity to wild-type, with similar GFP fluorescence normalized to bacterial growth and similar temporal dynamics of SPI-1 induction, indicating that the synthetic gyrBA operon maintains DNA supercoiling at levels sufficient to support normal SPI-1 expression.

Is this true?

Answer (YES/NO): YES